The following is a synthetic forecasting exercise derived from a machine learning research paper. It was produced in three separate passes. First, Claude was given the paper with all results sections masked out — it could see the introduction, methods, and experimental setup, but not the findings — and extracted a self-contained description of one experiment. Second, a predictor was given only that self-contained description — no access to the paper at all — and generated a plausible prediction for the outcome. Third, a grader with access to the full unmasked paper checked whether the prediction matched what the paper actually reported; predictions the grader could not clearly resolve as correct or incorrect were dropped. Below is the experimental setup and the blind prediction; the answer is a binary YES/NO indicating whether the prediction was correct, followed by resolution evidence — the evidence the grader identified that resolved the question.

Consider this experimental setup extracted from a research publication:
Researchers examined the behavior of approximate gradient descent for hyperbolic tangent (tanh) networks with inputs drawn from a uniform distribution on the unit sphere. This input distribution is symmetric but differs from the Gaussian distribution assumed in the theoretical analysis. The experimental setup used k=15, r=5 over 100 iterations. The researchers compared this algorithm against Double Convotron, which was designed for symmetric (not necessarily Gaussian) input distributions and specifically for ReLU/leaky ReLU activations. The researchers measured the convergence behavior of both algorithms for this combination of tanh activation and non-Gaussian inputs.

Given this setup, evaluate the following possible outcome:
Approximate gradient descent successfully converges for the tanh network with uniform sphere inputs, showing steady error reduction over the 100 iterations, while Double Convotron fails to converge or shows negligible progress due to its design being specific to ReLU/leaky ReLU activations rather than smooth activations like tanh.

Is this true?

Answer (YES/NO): YES